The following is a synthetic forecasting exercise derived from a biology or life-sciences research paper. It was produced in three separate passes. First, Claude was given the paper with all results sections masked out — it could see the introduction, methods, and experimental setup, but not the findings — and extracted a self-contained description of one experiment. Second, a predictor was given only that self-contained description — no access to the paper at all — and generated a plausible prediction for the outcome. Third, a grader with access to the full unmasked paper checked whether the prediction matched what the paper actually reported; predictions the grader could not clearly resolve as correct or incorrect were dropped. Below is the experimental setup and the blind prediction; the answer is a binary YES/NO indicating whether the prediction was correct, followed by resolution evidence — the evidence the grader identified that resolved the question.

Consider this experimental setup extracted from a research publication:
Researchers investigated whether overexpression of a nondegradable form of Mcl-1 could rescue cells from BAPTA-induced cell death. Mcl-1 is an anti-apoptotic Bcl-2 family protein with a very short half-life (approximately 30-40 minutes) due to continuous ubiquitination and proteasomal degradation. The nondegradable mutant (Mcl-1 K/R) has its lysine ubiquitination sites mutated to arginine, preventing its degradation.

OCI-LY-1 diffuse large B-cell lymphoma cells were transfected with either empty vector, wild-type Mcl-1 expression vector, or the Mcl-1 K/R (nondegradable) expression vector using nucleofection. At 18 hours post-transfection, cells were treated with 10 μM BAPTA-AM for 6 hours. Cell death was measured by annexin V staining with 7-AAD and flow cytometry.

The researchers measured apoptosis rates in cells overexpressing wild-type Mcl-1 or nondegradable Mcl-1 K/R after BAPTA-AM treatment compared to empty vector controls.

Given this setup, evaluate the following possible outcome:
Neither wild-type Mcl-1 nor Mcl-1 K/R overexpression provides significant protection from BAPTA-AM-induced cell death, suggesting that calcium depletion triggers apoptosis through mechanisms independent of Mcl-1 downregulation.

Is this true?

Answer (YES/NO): NO